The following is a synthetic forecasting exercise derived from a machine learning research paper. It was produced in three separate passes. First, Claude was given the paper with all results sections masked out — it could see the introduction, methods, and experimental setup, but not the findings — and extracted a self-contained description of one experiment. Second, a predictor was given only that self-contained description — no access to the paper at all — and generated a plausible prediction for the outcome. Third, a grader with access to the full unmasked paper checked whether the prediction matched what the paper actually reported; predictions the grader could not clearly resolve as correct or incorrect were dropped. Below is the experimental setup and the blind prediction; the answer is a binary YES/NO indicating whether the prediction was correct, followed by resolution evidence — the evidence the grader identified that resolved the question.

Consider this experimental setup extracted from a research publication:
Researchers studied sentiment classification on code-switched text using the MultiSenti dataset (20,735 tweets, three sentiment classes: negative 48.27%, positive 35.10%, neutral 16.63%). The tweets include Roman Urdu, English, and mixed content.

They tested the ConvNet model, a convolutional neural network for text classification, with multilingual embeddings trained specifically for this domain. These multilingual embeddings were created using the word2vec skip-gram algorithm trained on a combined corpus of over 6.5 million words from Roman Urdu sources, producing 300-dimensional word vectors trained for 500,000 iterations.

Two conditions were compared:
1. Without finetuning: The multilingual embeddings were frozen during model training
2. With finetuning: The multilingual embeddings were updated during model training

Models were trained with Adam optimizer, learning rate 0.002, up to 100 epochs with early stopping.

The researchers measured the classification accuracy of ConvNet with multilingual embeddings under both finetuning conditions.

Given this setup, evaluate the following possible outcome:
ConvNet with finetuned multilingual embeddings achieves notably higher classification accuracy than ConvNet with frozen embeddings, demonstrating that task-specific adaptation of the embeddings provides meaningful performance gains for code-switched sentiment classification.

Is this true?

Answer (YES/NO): NO